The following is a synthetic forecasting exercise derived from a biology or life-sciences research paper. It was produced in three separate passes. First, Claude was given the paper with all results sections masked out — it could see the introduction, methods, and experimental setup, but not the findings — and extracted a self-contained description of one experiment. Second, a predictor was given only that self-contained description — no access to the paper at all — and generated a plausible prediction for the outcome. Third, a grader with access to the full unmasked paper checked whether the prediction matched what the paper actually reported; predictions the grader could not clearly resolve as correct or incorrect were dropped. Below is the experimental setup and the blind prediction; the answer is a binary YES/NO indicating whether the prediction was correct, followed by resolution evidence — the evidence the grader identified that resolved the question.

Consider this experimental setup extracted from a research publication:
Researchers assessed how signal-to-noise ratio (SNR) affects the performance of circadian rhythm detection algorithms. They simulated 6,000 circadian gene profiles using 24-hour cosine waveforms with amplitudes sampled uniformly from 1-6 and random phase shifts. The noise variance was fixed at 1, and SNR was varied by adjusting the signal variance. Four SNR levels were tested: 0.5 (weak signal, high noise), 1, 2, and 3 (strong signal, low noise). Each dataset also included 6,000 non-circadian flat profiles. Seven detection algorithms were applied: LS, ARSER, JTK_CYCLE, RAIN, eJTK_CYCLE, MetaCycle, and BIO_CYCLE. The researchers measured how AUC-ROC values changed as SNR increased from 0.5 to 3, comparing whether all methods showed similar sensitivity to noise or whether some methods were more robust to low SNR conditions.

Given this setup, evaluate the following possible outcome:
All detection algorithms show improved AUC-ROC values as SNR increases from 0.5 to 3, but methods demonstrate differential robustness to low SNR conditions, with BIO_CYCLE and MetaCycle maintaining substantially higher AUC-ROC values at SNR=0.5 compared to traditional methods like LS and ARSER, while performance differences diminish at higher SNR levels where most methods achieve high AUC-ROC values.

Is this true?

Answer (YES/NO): NO